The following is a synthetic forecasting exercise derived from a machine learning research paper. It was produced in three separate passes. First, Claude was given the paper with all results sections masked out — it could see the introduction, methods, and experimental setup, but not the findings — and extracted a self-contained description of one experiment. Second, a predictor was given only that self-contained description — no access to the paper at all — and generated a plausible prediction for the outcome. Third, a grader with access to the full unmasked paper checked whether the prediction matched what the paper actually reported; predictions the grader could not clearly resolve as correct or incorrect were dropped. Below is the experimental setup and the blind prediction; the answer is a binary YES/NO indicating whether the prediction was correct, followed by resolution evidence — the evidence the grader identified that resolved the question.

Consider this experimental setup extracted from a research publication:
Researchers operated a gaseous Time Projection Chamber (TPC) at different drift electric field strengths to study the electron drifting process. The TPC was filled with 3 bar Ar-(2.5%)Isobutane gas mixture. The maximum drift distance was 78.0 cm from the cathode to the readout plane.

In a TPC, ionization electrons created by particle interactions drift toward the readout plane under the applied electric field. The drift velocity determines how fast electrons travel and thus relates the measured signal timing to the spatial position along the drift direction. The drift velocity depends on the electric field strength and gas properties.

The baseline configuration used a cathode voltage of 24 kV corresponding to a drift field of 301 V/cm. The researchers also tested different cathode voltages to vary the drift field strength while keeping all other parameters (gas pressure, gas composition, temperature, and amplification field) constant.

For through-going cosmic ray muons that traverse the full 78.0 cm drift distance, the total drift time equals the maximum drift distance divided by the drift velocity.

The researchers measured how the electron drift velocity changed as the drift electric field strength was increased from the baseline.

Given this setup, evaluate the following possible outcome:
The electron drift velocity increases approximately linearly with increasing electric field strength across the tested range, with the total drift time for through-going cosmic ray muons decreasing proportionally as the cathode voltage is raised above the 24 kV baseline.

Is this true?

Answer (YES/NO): NO